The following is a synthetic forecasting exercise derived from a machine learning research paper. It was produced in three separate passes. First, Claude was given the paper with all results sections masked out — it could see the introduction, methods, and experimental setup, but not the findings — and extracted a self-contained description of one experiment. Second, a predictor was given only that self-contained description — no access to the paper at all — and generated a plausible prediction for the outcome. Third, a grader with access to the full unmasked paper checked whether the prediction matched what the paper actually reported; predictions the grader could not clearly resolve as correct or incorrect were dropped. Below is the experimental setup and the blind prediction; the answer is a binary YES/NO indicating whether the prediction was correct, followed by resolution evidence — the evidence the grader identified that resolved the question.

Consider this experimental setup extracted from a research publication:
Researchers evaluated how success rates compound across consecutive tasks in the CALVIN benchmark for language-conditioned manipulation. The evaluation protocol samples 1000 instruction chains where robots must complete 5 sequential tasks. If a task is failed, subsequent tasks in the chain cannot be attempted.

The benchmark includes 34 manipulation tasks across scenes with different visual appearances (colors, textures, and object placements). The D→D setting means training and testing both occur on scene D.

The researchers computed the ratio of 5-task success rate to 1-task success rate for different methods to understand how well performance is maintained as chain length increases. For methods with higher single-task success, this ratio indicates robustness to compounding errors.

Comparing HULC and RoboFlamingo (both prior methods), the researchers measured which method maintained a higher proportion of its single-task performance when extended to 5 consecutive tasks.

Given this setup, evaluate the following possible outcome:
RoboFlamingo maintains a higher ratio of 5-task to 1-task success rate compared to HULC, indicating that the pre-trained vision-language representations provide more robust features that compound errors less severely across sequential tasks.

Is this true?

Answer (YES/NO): YES